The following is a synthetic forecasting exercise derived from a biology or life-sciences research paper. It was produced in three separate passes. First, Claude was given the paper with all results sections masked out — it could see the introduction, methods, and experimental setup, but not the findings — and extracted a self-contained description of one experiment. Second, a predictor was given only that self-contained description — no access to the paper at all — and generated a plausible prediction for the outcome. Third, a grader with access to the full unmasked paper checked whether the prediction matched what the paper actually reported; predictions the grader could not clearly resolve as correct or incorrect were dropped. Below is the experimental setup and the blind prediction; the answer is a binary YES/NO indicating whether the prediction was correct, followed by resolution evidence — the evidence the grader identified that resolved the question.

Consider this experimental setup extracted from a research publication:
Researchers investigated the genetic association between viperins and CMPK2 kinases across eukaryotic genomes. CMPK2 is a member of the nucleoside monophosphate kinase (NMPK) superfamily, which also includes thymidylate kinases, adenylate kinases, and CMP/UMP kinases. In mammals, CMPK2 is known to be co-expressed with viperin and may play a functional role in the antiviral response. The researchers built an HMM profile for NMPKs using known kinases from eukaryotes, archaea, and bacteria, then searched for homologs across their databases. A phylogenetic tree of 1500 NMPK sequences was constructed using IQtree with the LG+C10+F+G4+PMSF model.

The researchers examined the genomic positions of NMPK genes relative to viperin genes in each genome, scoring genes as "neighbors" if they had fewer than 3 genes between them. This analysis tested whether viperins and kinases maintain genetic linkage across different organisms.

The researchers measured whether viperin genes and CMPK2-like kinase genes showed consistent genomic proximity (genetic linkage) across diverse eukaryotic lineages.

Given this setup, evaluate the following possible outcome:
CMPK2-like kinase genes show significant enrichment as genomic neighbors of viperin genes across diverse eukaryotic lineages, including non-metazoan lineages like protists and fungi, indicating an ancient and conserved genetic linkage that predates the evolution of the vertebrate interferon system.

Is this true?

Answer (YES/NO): NO